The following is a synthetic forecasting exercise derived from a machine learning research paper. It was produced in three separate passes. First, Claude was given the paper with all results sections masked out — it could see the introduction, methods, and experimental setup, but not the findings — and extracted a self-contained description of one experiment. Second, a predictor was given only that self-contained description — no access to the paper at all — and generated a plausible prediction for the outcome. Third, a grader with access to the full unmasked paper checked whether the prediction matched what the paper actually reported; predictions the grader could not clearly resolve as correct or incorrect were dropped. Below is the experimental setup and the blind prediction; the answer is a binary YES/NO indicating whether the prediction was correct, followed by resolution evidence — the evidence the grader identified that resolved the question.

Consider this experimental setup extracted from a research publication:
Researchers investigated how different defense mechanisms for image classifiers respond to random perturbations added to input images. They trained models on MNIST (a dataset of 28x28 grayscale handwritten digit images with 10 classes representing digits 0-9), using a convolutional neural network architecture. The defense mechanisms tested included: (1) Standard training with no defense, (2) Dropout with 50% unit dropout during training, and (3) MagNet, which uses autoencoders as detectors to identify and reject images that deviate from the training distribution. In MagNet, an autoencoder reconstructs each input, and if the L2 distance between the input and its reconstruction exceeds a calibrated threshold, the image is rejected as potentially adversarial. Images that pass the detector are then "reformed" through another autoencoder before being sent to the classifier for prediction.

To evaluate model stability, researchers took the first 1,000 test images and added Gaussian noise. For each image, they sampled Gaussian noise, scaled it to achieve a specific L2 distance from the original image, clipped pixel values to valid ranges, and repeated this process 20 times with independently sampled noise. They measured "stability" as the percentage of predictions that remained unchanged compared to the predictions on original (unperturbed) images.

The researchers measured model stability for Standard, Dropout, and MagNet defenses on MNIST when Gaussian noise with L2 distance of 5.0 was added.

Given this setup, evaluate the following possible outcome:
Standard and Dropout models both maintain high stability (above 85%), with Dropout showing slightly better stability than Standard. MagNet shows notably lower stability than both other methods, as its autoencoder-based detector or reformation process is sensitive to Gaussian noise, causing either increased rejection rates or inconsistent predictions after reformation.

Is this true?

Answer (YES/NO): NO